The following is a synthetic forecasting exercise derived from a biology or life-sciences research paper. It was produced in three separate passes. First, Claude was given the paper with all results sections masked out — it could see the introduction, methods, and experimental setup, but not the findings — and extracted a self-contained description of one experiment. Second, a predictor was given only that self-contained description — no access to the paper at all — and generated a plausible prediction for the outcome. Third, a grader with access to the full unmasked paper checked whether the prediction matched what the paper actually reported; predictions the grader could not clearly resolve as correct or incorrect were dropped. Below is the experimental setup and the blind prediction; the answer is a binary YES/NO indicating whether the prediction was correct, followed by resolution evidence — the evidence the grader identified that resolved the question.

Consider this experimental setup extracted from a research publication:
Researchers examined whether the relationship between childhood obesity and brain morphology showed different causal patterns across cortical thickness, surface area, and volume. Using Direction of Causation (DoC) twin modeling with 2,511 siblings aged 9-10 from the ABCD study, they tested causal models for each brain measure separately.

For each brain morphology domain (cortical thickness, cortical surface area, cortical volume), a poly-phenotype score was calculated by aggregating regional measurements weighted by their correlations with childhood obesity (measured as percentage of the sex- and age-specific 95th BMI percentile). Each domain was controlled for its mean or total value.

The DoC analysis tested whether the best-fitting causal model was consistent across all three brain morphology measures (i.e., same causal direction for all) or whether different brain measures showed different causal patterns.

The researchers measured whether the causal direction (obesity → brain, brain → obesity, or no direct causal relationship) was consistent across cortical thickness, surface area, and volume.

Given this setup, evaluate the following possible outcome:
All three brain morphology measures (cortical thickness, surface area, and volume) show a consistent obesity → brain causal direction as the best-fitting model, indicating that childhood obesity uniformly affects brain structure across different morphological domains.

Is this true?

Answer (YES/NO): NO